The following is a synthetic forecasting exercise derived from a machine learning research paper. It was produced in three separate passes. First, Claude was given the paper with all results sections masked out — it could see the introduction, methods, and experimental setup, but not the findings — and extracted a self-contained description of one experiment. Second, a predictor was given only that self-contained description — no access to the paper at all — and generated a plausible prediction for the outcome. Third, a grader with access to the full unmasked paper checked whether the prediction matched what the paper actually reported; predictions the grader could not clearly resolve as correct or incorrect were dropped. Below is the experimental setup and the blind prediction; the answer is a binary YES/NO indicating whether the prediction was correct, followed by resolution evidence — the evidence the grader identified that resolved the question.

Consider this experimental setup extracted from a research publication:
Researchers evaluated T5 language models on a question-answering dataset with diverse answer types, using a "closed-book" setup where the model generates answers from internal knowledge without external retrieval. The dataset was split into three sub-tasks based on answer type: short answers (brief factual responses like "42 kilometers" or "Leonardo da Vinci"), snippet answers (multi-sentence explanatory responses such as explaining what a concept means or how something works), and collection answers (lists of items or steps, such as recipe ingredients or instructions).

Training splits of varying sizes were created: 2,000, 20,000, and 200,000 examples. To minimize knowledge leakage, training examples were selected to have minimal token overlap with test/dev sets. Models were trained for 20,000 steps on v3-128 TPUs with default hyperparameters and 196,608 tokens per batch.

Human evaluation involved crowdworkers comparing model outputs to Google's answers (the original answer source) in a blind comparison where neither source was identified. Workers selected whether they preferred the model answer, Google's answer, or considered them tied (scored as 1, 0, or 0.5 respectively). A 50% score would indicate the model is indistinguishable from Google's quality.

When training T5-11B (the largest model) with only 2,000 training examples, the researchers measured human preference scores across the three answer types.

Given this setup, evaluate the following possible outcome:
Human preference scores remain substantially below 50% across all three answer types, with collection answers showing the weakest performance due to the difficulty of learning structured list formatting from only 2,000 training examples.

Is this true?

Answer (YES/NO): NO